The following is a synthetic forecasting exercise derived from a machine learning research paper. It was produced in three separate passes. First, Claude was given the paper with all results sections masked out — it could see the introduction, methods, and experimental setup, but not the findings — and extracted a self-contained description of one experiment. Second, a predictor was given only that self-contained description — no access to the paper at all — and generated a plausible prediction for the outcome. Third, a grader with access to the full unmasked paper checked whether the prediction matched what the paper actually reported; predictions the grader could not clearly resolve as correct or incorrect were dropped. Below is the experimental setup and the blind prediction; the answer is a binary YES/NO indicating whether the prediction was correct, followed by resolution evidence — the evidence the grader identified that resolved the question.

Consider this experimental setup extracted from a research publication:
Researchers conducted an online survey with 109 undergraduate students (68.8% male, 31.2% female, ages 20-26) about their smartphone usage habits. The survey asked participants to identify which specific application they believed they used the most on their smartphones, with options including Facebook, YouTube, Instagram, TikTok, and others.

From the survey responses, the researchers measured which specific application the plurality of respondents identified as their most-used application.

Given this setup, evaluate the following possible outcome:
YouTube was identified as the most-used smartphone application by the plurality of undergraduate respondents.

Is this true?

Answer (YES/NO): NO